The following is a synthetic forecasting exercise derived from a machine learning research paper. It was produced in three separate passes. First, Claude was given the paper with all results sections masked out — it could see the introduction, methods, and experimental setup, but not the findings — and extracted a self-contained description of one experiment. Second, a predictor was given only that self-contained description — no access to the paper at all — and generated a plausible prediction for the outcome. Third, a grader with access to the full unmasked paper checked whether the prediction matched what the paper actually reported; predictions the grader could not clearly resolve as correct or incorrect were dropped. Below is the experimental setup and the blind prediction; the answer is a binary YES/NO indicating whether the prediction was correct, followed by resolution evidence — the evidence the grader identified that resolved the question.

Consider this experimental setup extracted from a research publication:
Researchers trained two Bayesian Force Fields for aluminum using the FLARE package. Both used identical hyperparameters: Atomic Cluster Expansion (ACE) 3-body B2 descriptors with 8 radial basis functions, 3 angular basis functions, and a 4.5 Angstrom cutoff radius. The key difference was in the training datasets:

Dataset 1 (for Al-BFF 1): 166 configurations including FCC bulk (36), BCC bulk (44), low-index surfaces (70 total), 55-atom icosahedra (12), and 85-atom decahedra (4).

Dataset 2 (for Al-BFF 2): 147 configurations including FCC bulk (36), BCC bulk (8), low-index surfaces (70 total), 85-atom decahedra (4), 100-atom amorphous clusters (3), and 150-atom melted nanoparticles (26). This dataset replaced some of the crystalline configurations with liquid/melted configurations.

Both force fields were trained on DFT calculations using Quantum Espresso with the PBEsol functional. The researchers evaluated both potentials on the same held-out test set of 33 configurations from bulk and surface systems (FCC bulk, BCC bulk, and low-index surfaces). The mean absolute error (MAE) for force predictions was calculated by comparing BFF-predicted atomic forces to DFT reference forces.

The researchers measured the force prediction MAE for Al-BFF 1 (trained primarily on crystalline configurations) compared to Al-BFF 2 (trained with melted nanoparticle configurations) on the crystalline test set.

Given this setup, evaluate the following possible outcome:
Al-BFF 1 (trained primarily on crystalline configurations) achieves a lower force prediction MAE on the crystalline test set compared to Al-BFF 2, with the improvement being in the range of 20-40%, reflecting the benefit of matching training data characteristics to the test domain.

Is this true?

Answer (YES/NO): NO